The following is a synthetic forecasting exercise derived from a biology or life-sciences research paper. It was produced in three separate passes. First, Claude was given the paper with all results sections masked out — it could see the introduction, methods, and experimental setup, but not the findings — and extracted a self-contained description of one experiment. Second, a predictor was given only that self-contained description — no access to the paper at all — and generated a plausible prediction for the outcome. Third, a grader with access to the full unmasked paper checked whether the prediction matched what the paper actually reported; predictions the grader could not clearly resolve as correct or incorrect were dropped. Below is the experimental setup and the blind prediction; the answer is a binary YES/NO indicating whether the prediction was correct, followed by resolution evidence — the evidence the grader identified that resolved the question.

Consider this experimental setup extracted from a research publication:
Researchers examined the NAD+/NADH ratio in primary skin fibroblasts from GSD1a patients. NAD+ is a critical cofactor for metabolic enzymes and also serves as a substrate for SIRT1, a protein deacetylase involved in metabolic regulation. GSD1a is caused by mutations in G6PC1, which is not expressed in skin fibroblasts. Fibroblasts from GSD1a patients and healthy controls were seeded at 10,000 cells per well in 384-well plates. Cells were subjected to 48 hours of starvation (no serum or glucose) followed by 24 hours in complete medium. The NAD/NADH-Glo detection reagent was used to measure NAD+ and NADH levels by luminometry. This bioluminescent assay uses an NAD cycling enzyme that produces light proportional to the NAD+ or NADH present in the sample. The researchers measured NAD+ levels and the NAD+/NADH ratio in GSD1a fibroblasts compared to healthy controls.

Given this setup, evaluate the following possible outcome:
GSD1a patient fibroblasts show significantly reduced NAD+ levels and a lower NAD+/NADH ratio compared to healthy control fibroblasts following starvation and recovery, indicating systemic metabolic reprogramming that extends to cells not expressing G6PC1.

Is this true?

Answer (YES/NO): YES